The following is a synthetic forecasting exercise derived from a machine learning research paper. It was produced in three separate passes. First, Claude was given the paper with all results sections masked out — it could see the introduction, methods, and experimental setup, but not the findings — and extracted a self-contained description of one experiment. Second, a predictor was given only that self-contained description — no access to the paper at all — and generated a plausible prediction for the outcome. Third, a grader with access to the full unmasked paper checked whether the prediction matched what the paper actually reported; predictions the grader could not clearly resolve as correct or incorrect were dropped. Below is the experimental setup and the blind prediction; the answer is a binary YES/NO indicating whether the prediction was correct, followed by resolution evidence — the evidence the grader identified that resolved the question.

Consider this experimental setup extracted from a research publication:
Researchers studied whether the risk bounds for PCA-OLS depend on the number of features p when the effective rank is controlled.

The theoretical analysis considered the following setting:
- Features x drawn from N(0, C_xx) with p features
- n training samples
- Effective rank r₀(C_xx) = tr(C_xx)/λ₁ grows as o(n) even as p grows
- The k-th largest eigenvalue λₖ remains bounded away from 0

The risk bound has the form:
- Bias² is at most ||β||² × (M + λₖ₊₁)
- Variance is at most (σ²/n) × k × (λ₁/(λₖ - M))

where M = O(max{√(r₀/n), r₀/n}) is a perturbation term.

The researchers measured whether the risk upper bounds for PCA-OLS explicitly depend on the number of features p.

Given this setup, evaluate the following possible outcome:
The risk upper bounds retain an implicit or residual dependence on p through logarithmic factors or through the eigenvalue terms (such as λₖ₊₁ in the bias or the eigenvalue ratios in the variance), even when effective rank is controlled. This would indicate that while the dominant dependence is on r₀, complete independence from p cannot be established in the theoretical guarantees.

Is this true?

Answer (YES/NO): NO